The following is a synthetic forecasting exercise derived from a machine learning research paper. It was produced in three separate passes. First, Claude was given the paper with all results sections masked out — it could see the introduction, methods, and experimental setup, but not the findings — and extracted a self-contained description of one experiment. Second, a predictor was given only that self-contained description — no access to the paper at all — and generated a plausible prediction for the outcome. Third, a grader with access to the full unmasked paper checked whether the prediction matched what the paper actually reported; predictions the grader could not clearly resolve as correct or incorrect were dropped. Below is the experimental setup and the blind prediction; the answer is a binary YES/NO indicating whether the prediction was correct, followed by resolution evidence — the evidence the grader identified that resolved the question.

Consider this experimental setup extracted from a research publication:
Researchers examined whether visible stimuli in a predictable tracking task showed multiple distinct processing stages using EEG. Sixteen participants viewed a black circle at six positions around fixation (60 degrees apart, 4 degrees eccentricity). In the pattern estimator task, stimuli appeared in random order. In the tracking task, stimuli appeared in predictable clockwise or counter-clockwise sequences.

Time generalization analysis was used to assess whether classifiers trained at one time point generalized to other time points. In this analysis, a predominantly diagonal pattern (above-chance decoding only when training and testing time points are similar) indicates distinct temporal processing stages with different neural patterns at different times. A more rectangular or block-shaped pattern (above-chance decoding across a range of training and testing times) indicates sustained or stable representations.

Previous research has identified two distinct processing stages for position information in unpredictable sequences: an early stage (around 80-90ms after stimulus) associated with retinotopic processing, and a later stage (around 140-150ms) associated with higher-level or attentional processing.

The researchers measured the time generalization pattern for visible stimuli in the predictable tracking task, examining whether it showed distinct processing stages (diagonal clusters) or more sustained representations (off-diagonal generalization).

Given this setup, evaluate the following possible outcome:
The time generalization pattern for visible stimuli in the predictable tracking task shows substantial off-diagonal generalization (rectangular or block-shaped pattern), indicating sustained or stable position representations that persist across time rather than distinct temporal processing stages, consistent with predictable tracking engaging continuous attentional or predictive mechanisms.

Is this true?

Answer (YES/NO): NO